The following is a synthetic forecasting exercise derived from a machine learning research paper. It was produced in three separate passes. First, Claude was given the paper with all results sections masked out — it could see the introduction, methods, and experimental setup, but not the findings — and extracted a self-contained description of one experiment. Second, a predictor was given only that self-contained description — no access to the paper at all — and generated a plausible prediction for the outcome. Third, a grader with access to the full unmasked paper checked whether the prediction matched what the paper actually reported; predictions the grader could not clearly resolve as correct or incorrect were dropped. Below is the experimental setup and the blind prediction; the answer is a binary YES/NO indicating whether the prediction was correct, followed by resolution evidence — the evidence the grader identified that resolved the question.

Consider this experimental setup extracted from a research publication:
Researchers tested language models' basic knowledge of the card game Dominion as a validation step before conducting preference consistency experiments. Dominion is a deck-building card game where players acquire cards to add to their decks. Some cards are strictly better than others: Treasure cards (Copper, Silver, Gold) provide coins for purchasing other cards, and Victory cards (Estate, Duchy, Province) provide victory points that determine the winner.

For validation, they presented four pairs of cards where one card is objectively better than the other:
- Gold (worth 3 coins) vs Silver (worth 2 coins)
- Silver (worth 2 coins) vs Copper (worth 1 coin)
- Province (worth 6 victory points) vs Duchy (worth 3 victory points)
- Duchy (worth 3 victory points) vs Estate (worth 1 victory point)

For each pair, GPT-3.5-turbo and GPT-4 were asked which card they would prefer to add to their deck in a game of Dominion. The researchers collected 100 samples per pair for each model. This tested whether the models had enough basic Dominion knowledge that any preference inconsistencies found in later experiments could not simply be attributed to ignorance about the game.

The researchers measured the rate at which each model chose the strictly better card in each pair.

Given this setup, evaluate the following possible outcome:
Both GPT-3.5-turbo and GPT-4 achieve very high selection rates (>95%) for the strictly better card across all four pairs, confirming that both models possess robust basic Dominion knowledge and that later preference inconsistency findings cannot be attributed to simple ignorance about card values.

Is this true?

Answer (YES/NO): NO